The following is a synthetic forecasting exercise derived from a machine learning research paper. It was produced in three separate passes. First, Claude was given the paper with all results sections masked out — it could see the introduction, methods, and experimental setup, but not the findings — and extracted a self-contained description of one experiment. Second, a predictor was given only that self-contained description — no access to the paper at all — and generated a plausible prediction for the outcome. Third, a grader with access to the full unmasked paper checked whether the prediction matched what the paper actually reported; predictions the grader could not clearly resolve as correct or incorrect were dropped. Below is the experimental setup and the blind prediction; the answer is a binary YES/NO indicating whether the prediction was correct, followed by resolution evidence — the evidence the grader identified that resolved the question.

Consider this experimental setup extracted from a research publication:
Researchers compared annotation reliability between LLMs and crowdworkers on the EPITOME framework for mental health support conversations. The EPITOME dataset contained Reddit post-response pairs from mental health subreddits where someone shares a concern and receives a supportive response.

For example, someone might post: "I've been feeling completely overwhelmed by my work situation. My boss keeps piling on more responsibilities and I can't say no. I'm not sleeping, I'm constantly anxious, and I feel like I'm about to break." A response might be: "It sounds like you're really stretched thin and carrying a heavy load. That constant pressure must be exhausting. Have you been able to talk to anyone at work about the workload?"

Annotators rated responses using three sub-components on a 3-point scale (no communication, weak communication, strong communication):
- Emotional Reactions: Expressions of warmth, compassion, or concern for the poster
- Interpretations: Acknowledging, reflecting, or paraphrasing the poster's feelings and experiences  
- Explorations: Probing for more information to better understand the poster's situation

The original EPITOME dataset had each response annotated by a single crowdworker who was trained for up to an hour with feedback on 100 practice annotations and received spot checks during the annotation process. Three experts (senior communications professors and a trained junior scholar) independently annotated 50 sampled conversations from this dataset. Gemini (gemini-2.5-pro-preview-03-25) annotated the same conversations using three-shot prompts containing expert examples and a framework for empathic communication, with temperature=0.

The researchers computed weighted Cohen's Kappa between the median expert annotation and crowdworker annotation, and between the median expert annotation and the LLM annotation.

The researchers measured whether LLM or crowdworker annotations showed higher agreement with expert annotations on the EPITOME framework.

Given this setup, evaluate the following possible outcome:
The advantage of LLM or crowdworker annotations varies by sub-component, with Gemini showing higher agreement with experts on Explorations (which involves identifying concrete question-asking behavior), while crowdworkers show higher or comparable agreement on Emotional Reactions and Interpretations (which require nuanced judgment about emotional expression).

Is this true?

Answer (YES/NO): NO